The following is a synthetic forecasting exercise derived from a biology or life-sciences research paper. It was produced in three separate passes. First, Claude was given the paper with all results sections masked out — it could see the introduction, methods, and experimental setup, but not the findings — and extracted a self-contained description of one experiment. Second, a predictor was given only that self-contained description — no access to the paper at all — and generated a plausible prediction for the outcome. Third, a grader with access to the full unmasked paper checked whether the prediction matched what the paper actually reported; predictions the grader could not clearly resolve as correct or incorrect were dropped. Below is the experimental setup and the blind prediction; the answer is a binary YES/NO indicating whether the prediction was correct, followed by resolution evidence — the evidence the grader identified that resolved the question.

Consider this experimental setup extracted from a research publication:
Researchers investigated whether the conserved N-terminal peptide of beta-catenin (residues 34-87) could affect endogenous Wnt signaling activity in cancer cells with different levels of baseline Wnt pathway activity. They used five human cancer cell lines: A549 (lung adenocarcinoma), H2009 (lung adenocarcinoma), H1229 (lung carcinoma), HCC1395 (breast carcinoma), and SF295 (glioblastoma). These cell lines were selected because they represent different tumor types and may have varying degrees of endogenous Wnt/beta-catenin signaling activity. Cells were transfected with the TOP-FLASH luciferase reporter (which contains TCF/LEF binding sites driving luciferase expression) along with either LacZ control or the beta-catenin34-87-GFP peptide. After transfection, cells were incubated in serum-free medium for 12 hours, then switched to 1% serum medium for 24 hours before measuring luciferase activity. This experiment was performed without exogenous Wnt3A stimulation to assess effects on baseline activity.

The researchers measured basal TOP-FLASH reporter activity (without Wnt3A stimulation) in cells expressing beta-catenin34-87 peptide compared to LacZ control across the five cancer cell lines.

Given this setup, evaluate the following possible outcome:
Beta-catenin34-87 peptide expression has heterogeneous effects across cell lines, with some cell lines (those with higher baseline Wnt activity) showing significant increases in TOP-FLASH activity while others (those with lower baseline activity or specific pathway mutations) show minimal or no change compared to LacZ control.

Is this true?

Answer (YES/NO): NO